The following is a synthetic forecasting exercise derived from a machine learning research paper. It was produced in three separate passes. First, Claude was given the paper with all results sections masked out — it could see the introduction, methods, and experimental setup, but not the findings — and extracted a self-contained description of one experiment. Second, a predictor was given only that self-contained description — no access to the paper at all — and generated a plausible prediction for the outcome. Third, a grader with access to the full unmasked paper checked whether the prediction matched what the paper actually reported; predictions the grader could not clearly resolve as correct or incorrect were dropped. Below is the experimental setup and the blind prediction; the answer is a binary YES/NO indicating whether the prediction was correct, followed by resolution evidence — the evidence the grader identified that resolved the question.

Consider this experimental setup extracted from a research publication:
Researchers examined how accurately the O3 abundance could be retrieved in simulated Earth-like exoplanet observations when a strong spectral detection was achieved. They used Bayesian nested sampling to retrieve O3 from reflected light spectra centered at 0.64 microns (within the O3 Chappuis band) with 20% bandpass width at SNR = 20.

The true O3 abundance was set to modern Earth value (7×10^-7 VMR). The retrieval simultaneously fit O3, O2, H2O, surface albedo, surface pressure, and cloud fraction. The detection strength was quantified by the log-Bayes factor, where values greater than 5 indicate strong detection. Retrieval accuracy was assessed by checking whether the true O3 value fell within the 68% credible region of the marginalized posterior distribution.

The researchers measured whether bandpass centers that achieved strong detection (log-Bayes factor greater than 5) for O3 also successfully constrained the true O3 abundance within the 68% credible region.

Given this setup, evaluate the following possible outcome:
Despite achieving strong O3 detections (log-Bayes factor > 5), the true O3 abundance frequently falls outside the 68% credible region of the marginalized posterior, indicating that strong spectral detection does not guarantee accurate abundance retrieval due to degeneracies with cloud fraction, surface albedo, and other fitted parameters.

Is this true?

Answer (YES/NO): NO